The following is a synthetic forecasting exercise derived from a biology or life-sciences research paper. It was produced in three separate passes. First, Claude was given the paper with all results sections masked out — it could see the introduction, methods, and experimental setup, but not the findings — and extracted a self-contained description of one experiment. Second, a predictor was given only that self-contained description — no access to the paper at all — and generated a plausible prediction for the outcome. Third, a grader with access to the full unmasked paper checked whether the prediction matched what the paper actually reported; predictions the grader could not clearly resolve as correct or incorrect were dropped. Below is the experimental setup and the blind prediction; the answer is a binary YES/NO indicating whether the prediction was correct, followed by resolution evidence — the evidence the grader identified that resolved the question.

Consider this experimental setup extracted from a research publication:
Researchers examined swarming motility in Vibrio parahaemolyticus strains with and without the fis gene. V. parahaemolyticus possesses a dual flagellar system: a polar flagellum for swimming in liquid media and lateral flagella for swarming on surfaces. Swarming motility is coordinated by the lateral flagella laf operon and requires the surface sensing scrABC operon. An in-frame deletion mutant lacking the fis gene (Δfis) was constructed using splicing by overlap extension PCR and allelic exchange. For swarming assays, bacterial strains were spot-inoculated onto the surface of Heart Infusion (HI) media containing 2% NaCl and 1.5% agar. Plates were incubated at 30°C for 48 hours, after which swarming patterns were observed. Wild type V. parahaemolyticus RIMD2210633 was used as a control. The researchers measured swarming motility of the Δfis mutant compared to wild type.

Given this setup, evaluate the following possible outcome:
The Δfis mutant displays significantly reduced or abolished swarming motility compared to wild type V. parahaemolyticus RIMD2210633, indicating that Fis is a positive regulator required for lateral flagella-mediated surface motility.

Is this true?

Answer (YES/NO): YES